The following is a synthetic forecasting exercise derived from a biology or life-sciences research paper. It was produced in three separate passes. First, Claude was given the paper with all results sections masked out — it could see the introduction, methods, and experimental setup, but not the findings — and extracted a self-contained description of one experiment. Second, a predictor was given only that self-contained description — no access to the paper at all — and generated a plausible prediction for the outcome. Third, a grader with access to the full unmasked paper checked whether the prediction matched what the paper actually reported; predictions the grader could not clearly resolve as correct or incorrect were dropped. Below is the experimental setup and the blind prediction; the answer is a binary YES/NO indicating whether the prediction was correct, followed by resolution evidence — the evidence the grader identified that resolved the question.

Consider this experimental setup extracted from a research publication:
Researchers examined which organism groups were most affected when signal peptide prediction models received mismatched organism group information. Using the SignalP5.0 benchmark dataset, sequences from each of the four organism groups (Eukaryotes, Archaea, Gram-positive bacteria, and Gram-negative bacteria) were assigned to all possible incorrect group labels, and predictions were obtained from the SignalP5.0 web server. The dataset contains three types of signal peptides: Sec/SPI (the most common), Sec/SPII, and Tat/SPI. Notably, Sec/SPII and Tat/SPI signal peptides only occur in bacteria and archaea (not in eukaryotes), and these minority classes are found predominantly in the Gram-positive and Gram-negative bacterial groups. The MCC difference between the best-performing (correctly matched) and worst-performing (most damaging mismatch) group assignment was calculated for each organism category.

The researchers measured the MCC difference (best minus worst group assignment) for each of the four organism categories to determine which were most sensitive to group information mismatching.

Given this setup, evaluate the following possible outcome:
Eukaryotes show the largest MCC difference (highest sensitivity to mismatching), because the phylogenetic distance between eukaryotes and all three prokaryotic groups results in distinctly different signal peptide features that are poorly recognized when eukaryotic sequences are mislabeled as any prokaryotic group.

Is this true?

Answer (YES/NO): NO